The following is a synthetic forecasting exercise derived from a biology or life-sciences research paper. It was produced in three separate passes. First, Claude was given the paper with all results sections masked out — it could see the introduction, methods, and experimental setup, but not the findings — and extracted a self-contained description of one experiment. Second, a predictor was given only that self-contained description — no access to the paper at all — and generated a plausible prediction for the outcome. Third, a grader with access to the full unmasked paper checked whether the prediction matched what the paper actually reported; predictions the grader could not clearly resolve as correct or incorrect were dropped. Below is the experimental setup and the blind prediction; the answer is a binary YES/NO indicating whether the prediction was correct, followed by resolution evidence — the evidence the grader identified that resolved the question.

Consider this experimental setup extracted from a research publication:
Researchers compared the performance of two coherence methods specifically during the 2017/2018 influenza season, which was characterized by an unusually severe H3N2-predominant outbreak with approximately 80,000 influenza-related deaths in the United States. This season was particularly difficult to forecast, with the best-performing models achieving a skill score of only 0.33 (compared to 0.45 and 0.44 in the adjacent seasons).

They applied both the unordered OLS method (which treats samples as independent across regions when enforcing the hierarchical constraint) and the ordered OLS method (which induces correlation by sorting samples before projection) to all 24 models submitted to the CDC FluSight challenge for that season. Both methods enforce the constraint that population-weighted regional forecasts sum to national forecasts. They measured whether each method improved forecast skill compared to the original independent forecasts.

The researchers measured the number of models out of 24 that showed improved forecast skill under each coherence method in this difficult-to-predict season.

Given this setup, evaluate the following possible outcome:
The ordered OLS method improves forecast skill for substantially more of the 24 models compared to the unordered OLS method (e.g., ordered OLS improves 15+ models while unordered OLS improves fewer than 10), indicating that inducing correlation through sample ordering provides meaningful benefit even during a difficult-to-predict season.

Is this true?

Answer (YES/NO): NO